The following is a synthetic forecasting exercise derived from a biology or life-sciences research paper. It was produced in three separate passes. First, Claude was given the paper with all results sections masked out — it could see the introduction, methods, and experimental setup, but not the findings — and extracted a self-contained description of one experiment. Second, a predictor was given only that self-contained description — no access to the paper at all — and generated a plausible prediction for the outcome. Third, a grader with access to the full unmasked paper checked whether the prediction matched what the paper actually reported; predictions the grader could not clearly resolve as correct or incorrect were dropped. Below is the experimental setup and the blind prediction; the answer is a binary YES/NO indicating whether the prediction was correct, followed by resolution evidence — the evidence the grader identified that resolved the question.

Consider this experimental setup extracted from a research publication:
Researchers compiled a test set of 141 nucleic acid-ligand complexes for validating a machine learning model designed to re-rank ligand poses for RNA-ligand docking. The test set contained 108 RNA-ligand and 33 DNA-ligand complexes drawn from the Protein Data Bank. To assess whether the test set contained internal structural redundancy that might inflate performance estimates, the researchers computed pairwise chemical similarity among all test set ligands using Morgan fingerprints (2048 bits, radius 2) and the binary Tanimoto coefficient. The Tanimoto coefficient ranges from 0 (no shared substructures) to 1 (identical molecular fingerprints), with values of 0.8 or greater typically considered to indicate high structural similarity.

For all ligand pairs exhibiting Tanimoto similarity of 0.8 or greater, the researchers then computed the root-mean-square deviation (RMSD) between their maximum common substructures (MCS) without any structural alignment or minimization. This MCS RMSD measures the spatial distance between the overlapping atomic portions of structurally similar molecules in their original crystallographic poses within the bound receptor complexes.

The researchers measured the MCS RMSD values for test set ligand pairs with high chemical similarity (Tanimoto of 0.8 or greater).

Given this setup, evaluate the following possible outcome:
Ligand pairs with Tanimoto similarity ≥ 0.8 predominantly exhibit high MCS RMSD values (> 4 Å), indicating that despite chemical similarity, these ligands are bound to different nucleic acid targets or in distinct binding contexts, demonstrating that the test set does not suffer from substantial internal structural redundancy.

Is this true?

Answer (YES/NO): YES